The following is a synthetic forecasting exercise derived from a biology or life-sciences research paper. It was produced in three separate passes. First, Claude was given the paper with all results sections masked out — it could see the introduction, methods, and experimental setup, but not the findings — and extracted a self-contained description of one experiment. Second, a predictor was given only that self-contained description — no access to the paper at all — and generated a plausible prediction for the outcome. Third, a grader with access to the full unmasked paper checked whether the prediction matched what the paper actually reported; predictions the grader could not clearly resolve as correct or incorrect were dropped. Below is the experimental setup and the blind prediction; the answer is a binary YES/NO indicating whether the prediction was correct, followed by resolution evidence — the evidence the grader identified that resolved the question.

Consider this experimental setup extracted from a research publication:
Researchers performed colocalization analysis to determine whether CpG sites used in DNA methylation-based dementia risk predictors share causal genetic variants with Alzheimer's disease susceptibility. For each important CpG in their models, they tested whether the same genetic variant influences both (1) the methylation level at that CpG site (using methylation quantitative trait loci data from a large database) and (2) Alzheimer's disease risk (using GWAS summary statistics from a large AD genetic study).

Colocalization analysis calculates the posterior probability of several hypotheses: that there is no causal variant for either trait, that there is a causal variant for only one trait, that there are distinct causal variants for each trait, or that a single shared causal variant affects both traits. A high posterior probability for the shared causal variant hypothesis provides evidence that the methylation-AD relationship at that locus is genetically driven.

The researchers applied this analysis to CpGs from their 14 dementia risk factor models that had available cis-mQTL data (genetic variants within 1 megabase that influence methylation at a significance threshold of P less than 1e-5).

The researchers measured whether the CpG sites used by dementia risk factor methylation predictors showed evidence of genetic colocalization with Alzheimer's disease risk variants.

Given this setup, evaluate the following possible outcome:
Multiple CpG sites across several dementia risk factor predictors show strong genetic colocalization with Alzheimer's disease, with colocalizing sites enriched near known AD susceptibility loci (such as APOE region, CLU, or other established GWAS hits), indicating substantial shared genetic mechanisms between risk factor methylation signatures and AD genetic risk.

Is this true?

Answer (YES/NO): NO